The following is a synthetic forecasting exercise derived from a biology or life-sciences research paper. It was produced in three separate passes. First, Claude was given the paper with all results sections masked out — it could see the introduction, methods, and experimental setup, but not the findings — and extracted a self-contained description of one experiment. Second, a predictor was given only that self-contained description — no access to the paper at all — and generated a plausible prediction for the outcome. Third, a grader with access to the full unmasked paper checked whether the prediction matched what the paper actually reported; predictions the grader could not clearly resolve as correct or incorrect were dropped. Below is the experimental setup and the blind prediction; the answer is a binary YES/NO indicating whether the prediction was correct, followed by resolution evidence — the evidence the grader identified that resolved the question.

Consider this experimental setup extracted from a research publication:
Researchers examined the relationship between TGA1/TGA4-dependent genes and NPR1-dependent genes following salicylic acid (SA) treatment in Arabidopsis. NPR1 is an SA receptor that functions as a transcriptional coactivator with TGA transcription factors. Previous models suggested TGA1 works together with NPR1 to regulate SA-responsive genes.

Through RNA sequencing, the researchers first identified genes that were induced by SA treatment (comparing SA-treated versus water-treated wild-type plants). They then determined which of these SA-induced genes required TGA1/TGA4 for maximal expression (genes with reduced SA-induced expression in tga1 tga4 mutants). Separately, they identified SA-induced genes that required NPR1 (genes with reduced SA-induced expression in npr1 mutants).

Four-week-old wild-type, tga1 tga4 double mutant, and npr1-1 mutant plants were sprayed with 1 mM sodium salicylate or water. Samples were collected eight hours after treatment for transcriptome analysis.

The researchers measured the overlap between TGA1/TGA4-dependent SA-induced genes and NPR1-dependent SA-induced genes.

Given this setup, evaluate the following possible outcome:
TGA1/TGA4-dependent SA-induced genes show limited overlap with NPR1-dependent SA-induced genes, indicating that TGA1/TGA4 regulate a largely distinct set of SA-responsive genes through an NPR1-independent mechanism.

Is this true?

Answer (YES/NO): NO